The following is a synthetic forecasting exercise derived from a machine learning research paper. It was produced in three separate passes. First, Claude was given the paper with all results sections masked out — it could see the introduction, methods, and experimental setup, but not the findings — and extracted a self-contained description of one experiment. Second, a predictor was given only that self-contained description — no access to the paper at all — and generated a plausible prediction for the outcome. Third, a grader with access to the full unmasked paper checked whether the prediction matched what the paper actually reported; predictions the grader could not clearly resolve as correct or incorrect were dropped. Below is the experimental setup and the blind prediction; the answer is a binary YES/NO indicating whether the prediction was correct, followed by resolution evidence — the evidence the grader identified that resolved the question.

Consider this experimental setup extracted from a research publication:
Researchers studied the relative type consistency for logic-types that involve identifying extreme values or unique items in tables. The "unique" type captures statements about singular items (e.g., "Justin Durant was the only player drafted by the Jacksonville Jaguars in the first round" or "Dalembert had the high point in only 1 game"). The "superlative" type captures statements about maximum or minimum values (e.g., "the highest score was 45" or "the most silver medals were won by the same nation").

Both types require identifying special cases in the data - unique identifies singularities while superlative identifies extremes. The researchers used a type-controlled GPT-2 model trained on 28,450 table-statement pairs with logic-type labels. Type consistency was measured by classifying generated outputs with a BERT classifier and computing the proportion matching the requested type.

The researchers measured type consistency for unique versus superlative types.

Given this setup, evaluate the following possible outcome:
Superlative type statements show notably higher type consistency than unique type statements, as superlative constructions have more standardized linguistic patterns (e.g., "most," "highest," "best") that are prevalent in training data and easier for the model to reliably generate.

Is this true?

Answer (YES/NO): NO